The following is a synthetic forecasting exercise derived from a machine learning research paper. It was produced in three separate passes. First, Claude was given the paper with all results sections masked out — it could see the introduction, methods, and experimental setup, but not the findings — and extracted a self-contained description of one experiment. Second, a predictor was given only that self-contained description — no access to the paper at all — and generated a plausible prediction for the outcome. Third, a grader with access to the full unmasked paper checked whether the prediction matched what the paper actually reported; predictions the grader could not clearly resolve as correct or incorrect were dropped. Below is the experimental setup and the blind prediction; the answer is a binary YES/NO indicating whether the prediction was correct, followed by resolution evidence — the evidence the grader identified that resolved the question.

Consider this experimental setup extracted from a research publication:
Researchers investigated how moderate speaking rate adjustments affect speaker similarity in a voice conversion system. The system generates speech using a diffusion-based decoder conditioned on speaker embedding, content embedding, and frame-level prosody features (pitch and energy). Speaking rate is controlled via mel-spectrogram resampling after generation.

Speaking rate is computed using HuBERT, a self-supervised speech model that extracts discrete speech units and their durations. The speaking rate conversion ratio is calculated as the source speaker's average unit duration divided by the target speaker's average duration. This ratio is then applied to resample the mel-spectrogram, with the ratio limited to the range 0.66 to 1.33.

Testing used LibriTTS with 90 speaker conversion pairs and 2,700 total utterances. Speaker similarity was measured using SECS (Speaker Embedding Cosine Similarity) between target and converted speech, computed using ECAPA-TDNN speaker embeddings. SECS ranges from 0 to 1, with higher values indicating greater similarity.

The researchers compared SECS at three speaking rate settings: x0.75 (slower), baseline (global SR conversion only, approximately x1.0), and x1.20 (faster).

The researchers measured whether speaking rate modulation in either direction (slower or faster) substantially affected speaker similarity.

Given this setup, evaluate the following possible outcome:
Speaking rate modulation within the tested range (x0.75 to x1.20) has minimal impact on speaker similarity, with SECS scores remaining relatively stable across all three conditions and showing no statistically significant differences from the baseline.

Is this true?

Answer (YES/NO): NO